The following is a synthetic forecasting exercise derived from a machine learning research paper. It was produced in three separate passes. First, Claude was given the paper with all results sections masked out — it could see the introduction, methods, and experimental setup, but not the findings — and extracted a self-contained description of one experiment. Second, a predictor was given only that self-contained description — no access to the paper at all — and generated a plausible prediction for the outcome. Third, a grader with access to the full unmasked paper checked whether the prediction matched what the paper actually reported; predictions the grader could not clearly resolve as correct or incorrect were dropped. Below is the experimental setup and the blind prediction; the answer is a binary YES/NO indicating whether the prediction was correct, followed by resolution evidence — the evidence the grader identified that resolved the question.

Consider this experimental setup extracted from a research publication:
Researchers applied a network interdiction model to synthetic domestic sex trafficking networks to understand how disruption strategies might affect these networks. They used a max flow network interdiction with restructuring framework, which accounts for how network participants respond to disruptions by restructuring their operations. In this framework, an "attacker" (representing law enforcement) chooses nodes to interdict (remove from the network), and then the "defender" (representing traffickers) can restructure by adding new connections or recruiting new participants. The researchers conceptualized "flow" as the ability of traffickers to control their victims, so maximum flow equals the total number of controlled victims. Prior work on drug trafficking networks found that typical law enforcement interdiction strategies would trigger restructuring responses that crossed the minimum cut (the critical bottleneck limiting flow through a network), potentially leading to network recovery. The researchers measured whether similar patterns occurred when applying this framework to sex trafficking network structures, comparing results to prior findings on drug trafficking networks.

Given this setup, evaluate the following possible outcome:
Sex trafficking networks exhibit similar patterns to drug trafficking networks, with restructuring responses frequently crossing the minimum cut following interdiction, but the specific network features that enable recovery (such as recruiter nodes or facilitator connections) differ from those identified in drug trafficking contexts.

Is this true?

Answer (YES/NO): NO